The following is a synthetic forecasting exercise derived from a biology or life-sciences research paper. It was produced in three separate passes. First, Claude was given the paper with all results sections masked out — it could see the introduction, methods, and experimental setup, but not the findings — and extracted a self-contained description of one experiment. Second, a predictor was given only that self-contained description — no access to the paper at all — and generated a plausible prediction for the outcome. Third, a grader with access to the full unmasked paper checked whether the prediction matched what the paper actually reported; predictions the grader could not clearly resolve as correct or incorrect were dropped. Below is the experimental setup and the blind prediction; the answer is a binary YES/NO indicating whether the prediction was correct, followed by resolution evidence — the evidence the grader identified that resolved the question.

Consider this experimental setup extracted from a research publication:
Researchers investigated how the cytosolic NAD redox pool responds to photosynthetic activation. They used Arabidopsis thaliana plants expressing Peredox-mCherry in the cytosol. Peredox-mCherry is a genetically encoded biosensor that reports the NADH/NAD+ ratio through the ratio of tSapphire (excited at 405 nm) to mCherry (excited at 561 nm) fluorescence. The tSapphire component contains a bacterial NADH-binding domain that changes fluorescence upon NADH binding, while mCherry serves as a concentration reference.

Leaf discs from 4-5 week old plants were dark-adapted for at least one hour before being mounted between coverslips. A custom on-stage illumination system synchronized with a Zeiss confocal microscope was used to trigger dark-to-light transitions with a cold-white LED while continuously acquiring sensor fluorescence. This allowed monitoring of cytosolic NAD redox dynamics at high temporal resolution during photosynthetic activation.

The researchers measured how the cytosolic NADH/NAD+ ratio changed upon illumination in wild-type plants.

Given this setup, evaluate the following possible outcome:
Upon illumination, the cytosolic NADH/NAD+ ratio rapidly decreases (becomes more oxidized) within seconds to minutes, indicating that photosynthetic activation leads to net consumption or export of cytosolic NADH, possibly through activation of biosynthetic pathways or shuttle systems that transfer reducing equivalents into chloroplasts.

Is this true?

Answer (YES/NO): NO